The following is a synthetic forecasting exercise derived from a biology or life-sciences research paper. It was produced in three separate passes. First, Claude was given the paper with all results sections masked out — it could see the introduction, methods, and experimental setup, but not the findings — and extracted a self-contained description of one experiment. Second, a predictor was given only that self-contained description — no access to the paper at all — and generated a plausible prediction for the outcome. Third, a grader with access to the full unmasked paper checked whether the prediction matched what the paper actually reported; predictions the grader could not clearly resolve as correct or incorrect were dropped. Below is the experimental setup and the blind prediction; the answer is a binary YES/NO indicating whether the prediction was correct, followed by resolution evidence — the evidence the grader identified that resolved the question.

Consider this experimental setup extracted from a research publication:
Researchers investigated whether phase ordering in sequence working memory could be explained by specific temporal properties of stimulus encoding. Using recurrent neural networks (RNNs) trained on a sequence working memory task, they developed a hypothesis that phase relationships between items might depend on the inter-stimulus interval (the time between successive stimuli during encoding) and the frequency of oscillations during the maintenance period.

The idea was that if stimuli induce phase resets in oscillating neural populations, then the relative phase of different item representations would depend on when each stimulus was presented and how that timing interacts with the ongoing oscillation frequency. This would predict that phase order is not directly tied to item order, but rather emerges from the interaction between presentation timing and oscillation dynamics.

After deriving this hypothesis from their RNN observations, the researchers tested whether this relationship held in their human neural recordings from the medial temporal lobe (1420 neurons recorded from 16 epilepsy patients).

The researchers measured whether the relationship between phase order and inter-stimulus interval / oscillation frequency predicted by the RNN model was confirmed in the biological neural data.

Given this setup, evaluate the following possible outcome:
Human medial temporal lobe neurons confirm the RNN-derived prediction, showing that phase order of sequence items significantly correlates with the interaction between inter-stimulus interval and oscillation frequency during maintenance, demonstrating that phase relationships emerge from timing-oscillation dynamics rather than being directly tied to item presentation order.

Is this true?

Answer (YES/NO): YES